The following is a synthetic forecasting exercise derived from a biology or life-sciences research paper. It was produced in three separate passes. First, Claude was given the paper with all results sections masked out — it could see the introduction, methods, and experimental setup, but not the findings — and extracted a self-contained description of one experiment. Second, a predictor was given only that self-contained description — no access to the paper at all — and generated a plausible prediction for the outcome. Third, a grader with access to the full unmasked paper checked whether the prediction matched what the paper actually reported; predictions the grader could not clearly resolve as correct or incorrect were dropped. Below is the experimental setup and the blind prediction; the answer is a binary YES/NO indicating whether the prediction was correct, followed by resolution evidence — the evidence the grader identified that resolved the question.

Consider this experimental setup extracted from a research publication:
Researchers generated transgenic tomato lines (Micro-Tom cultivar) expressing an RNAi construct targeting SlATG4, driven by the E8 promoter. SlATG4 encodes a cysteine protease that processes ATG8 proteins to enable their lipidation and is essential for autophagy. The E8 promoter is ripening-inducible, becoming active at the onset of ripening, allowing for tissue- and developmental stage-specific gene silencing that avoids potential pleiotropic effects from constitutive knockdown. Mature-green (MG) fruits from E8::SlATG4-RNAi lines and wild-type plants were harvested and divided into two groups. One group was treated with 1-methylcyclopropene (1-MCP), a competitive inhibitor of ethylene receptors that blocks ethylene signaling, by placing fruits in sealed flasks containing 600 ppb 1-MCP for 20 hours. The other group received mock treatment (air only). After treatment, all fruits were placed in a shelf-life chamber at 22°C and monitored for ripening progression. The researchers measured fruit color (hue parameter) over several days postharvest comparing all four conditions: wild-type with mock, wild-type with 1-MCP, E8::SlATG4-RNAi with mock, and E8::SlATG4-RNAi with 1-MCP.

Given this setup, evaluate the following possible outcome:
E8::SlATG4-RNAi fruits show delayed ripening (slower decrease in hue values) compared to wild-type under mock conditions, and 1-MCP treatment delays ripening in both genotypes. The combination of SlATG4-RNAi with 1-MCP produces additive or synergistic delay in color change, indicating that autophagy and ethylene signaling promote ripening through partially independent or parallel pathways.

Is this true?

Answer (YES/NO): NO